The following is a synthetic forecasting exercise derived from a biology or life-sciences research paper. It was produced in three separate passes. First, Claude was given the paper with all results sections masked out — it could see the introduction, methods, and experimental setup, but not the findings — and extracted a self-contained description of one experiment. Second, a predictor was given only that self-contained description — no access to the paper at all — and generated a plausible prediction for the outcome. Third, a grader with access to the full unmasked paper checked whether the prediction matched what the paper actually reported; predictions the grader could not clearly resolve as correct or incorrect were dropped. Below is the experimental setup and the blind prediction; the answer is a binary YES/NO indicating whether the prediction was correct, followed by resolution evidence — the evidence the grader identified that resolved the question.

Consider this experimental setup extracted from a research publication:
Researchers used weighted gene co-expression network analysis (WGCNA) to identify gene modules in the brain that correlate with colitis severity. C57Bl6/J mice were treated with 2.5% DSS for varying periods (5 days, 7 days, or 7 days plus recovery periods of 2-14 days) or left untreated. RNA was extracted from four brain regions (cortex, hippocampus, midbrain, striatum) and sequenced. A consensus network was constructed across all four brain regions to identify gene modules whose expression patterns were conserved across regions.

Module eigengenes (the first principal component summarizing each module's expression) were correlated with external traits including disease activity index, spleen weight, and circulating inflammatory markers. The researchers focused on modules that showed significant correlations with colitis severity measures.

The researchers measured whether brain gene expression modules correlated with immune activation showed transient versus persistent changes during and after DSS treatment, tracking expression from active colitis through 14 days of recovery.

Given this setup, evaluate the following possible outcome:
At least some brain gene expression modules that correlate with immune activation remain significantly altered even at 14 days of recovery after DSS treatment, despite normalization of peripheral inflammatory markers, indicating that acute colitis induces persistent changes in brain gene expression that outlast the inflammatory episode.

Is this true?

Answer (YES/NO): NO